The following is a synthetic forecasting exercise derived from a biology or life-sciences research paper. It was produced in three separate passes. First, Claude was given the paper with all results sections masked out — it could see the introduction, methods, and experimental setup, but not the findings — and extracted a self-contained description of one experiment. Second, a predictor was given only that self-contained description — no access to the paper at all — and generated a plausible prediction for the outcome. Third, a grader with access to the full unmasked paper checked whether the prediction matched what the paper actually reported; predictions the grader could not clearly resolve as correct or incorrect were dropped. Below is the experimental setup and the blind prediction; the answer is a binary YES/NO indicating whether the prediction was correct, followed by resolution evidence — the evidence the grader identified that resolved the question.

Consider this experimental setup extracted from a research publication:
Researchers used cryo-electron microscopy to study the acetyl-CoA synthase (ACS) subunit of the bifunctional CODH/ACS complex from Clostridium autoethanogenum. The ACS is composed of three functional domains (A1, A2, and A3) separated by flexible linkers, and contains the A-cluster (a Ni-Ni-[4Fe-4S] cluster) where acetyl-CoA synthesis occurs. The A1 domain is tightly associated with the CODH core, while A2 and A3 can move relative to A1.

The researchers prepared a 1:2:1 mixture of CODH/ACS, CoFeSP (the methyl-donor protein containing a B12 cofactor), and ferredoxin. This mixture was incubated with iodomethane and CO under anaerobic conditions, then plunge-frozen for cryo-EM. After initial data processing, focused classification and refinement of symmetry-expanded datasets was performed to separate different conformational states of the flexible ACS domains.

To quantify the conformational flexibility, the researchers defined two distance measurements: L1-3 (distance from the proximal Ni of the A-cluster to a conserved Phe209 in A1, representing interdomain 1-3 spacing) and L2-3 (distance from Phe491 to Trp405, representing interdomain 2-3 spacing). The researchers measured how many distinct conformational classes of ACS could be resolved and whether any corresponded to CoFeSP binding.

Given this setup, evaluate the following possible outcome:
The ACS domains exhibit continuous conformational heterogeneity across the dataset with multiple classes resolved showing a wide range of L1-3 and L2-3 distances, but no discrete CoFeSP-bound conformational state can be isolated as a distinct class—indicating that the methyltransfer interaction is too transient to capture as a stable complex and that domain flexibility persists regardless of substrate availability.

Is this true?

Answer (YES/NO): NO